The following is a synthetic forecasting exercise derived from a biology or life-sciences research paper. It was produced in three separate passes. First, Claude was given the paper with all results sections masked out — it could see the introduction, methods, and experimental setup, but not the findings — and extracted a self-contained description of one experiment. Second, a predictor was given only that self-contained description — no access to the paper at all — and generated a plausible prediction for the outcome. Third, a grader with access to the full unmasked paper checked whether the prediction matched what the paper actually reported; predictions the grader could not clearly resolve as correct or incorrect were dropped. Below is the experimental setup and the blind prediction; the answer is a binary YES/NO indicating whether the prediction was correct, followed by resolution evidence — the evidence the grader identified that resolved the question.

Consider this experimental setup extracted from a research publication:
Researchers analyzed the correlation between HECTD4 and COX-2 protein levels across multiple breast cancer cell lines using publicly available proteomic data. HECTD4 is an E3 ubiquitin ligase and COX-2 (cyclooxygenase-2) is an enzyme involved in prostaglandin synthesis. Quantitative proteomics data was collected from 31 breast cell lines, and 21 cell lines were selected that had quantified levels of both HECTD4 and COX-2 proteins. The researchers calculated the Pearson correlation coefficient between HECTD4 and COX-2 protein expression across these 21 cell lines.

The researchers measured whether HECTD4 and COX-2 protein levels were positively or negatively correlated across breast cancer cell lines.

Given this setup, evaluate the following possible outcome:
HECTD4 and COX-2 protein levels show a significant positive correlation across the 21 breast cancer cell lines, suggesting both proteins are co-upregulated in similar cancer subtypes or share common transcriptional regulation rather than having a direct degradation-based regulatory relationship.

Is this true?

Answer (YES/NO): NO